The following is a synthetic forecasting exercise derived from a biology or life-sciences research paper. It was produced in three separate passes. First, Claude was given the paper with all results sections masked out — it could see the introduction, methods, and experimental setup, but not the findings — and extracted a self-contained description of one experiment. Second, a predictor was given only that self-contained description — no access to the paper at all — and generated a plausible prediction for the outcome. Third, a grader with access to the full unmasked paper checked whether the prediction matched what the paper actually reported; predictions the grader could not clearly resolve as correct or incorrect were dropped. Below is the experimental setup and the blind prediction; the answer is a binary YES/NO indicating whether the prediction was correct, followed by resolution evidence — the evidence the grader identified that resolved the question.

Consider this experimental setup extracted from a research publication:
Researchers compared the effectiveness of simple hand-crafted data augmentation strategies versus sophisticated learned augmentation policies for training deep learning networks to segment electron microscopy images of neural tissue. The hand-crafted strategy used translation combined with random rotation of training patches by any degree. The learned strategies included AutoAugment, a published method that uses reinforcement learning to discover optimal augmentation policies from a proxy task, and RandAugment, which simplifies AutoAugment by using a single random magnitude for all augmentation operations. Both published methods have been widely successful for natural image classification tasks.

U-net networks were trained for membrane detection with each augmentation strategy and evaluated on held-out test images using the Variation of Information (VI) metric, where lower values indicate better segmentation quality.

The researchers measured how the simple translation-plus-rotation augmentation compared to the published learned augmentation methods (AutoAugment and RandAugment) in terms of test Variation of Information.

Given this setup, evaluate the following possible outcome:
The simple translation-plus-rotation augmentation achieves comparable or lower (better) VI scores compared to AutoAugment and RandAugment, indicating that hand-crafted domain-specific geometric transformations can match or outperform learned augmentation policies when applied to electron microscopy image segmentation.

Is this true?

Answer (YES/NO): YES